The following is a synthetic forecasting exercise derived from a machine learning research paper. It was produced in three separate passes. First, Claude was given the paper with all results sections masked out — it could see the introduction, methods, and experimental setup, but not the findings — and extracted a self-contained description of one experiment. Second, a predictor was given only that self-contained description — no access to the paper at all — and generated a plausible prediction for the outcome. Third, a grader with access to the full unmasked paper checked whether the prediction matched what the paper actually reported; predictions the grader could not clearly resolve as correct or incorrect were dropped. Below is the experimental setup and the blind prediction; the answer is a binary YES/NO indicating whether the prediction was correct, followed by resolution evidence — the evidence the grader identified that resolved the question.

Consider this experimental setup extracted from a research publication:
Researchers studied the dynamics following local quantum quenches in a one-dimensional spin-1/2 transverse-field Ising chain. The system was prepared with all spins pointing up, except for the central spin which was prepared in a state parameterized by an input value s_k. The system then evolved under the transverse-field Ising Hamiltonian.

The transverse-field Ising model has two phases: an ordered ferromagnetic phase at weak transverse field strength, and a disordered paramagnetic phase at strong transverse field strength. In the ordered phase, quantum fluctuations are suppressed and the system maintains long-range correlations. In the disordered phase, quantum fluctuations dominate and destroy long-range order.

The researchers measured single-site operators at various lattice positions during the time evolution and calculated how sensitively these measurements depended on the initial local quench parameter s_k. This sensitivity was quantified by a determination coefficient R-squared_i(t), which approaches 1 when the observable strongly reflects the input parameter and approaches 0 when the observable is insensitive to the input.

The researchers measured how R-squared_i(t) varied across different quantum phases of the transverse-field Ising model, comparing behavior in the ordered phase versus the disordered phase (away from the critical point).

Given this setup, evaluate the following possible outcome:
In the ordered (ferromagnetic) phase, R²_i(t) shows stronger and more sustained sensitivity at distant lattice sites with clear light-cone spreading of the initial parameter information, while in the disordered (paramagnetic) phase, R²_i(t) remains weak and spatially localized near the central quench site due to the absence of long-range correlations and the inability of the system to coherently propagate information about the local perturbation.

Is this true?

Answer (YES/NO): NO